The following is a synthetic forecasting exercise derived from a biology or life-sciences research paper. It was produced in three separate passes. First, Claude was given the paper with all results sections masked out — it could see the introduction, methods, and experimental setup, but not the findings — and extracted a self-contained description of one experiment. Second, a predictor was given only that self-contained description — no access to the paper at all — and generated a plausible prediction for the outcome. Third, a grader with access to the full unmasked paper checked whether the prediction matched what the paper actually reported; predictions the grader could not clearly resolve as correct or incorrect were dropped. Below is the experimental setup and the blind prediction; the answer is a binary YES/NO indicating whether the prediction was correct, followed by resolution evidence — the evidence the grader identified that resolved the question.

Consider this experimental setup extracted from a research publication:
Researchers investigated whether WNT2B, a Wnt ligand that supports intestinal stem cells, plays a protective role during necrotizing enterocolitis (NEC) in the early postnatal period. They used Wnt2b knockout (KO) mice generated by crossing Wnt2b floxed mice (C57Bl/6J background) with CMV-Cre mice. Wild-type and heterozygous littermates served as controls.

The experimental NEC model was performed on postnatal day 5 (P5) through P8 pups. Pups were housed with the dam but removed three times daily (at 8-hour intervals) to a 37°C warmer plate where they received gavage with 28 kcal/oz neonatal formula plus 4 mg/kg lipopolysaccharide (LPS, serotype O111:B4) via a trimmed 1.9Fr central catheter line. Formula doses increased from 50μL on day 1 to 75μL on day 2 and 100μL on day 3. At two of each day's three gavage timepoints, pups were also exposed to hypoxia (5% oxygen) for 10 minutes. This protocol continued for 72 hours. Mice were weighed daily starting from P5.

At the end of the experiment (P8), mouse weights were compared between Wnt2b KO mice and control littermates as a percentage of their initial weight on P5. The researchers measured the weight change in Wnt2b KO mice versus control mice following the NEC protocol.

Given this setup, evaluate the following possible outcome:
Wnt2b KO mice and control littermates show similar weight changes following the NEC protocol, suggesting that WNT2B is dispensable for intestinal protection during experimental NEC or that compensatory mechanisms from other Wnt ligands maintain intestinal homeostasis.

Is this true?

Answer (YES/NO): YES